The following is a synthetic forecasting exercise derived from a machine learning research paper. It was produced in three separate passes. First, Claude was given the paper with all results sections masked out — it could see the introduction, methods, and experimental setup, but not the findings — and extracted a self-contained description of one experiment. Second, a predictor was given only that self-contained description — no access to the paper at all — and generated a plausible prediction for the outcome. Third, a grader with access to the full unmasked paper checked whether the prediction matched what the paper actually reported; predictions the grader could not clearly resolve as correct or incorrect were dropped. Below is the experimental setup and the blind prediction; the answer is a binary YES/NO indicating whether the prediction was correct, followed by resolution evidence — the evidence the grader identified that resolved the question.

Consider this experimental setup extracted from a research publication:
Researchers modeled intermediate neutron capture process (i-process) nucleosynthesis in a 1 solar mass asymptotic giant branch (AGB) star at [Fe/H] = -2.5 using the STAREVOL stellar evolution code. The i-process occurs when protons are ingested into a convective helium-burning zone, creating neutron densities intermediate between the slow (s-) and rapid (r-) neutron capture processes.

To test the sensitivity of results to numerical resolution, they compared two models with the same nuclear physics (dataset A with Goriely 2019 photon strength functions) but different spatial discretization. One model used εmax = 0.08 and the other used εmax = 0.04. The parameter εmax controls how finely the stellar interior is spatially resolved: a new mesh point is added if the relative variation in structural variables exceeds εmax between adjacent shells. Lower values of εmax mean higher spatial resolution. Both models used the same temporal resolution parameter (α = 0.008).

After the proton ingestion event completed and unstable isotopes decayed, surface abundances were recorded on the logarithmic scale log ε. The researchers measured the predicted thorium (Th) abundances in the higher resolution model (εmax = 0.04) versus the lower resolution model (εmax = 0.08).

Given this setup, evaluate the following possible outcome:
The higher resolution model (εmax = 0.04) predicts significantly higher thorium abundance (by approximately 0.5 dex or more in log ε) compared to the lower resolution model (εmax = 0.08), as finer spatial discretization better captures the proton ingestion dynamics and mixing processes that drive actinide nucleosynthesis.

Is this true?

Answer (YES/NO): NO